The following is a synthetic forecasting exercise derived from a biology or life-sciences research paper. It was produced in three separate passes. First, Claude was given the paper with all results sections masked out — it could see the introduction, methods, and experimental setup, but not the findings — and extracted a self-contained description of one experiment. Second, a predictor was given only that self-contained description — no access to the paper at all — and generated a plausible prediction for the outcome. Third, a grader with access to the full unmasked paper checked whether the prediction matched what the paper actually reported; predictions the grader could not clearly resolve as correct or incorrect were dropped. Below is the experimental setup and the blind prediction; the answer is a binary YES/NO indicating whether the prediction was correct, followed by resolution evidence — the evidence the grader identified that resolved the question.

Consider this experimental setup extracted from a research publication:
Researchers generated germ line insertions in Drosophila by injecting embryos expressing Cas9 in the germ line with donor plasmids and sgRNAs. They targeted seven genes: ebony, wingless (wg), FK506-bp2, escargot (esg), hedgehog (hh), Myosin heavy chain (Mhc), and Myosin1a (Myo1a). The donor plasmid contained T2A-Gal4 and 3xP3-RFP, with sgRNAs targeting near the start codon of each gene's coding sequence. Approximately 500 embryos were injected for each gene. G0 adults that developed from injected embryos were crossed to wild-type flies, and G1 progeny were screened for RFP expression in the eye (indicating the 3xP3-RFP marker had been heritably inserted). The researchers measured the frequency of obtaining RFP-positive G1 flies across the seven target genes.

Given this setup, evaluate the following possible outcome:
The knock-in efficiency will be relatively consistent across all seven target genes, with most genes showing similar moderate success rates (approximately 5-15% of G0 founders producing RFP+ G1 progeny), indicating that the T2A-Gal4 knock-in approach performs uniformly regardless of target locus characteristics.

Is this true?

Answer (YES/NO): NO